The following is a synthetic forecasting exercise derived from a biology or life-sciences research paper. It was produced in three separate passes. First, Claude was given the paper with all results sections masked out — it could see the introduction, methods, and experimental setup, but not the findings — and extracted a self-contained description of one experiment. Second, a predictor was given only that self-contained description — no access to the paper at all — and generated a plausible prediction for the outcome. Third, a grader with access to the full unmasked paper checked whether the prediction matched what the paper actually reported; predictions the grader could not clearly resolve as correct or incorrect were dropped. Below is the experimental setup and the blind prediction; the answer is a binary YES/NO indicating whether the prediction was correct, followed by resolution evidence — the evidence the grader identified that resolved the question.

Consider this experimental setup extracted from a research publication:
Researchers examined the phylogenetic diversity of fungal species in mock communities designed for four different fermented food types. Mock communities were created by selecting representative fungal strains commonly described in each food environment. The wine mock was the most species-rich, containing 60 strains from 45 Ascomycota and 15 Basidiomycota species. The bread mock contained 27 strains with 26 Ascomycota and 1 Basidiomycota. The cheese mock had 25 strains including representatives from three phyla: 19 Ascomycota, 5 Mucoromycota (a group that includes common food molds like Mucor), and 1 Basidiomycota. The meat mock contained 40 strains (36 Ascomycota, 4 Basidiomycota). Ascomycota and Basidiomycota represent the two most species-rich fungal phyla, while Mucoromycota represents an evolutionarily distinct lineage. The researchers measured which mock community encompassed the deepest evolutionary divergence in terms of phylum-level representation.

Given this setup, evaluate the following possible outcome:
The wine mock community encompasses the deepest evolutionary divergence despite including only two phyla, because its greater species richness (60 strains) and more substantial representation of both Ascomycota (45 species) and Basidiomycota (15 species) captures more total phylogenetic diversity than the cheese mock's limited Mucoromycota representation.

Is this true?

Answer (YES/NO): NO